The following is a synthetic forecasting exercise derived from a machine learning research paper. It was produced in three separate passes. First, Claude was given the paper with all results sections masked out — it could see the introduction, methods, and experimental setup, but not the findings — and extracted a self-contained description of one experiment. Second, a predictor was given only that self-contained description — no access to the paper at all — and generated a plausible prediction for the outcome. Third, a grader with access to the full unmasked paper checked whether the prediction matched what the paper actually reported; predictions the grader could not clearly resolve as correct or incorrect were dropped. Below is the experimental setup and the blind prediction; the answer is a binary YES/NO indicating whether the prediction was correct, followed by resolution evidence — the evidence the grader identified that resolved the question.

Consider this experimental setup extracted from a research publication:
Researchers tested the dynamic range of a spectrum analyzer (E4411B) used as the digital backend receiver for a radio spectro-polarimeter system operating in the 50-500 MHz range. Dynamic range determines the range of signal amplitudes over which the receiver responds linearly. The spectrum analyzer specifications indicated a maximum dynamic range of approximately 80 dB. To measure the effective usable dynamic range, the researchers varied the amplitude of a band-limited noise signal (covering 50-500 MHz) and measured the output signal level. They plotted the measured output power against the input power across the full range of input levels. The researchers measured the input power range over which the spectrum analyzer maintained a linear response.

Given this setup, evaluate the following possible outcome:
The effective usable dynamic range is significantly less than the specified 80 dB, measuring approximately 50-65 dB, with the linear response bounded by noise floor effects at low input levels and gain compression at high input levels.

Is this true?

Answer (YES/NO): YES